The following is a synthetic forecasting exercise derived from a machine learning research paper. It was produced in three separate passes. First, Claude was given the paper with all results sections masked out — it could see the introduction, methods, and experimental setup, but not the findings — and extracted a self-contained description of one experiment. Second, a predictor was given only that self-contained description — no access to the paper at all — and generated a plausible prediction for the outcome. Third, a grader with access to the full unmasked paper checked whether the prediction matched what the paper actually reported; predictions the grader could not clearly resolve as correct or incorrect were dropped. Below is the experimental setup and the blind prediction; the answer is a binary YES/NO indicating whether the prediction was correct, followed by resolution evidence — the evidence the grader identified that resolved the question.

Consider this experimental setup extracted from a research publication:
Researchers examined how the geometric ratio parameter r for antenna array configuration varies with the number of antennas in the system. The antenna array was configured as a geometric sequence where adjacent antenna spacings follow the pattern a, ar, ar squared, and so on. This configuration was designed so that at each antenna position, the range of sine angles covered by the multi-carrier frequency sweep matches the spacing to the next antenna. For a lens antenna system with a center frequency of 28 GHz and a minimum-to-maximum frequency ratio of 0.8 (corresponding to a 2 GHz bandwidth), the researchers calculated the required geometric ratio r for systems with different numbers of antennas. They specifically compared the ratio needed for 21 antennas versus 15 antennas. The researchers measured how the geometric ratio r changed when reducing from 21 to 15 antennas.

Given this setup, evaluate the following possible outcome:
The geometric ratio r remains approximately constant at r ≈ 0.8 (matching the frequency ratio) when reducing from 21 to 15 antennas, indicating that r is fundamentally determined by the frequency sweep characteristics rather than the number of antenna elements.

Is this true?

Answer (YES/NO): NO